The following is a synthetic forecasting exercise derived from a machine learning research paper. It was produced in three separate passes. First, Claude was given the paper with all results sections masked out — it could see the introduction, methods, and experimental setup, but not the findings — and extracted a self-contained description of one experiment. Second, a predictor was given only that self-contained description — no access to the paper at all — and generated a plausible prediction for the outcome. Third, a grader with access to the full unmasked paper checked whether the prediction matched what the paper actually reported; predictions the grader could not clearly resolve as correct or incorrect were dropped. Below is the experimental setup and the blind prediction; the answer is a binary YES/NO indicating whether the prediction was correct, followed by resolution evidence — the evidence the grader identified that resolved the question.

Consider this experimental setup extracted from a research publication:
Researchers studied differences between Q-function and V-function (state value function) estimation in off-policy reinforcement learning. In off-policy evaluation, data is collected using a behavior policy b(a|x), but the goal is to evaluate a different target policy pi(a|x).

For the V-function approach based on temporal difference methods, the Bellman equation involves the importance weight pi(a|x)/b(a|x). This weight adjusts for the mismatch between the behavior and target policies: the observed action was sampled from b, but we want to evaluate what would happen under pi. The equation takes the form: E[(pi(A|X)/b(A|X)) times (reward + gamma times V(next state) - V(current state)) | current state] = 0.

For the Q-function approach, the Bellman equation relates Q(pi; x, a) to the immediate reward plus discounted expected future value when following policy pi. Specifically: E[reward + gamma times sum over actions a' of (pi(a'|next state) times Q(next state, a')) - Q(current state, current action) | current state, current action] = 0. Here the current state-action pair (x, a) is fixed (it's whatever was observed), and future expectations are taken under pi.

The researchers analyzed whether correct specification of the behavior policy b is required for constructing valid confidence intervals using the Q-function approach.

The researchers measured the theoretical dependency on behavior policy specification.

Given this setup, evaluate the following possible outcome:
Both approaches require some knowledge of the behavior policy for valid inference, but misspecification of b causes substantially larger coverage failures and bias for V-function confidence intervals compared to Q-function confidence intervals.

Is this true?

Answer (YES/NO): NO